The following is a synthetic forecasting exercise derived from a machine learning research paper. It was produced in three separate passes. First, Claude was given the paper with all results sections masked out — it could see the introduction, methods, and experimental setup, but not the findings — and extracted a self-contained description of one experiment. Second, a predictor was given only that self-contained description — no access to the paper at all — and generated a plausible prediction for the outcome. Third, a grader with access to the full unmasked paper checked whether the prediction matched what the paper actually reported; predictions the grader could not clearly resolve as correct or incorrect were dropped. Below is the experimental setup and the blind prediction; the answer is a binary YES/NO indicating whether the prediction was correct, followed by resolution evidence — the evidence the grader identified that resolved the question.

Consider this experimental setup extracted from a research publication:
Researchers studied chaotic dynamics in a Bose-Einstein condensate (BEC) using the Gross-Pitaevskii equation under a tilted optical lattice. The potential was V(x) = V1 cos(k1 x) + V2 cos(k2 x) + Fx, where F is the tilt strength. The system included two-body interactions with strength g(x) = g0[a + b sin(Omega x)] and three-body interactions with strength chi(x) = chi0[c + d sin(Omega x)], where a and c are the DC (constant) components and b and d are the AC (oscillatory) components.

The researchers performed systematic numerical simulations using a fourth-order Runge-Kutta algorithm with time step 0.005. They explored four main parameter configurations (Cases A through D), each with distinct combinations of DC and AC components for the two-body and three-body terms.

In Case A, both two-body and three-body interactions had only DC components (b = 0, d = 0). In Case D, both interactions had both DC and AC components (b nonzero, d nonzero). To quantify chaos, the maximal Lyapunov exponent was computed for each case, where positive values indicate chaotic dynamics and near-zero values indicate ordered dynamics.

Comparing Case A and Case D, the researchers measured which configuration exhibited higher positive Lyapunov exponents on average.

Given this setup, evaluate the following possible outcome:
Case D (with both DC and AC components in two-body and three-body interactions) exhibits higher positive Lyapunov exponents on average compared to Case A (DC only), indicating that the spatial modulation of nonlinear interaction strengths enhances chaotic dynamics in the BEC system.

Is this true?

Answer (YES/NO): YES